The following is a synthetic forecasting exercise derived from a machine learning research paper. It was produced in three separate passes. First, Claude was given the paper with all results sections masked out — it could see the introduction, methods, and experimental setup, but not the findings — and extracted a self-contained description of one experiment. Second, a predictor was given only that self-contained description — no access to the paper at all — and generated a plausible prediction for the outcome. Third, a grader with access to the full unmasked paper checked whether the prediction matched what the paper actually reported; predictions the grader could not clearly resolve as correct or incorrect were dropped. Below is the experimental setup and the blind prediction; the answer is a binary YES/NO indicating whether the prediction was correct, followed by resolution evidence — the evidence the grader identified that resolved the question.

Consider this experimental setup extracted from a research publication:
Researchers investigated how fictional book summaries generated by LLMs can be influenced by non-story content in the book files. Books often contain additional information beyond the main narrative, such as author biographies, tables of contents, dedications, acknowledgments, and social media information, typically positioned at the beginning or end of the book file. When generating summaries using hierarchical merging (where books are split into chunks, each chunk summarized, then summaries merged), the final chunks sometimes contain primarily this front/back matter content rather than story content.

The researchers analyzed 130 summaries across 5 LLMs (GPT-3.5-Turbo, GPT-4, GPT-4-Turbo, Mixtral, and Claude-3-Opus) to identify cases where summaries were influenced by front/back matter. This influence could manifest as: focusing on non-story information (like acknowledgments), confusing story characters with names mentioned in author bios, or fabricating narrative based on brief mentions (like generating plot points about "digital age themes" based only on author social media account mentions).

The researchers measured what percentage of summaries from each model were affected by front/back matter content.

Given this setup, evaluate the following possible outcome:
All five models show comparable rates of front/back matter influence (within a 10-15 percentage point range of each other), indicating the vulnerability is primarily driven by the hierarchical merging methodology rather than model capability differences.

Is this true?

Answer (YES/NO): NO